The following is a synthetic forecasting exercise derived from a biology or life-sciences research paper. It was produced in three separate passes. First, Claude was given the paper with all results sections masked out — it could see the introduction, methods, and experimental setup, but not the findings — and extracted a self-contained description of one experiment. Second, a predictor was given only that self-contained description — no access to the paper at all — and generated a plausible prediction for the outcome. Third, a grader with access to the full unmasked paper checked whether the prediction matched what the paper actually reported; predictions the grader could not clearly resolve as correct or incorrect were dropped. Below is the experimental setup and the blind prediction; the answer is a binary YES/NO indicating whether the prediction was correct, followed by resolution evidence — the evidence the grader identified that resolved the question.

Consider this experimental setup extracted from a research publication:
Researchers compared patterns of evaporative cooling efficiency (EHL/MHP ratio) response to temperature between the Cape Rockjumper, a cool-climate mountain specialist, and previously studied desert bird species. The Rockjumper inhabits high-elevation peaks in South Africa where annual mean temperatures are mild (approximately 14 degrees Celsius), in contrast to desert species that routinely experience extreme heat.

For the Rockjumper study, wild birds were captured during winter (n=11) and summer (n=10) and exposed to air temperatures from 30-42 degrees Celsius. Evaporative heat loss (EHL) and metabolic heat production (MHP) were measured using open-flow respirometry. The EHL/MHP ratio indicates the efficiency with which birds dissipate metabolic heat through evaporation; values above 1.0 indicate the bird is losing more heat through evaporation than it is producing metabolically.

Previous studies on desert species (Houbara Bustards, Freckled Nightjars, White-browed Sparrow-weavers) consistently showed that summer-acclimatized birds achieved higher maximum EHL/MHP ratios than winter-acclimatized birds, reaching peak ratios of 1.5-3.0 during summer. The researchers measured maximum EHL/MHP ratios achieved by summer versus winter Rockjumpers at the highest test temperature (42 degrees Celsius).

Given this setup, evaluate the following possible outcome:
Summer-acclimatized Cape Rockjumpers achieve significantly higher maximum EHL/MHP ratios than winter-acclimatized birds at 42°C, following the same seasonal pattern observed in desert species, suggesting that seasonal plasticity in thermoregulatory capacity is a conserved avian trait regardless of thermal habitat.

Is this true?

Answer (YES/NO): YES